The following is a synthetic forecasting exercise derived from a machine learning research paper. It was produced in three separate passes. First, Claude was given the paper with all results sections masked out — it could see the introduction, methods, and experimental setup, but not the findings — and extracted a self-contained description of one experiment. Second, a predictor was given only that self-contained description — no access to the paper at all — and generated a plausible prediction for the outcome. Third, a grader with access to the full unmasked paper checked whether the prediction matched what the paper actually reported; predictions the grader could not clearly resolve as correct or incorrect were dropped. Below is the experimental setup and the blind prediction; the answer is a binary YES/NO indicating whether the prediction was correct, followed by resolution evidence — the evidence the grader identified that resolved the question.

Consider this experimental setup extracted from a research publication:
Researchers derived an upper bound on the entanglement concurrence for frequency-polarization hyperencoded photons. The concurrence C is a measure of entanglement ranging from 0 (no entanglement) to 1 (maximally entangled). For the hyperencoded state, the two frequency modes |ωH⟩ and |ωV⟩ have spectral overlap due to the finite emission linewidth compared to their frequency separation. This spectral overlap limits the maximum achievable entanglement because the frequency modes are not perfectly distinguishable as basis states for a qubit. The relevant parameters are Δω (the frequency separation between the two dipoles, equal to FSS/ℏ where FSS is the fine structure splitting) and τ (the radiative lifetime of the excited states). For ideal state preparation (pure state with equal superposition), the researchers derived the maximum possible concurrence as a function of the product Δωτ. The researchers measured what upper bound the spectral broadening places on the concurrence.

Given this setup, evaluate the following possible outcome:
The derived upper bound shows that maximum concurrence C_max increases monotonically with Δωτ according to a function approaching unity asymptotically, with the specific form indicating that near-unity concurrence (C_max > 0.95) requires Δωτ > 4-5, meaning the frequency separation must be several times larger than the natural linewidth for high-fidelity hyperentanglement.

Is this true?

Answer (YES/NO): NO